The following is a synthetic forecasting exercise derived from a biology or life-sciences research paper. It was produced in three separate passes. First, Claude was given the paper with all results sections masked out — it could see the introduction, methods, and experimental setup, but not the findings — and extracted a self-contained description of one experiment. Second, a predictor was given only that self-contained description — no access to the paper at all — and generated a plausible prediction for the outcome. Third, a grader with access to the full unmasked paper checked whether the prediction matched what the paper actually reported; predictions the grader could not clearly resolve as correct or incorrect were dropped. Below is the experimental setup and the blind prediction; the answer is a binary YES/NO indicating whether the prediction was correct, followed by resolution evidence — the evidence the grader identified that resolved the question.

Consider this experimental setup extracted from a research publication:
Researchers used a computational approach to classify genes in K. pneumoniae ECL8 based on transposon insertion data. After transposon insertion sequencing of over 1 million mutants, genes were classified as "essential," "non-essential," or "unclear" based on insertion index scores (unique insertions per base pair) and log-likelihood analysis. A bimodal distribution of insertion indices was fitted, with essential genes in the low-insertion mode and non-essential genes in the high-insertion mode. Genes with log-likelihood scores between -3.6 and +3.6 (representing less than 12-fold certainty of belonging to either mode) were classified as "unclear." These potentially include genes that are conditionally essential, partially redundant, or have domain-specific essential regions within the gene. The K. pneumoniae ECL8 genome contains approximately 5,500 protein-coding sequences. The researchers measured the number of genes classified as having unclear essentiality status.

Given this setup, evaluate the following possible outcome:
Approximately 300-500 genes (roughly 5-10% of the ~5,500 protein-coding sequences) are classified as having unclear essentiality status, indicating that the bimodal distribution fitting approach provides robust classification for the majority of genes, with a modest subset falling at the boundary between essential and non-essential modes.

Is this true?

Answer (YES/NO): NO